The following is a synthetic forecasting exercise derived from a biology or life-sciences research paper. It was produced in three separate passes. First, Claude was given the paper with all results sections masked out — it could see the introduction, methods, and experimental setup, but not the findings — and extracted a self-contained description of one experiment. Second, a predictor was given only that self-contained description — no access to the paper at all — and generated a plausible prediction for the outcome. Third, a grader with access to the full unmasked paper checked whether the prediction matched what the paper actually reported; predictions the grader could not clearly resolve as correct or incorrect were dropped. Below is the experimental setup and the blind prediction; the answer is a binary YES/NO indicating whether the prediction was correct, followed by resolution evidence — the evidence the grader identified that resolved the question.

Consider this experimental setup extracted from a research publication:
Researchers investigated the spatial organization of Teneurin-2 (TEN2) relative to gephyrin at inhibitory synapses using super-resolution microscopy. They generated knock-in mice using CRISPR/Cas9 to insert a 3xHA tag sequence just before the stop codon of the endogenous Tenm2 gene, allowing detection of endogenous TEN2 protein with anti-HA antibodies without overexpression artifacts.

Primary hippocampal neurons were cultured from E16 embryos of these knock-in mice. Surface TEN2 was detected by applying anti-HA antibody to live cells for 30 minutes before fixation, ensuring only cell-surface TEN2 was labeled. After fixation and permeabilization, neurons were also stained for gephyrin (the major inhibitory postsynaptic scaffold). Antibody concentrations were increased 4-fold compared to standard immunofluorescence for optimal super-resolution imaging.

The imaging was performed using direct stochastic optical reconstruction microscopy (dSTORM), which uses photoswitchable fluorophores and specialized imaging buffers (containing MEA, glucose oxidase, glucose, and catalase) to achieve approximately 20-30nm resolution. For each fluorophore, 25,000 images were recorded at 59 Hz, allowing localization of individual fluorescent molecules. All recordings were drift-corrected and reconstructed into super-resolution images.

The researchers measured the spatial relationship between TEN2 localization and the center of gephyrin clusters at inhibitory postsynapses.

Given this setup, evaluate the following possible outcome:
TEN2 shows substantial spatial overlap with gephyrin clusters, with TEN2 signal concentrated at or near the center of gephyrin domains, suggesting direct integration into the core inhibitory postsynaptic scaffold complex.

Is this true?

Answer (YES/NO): NO